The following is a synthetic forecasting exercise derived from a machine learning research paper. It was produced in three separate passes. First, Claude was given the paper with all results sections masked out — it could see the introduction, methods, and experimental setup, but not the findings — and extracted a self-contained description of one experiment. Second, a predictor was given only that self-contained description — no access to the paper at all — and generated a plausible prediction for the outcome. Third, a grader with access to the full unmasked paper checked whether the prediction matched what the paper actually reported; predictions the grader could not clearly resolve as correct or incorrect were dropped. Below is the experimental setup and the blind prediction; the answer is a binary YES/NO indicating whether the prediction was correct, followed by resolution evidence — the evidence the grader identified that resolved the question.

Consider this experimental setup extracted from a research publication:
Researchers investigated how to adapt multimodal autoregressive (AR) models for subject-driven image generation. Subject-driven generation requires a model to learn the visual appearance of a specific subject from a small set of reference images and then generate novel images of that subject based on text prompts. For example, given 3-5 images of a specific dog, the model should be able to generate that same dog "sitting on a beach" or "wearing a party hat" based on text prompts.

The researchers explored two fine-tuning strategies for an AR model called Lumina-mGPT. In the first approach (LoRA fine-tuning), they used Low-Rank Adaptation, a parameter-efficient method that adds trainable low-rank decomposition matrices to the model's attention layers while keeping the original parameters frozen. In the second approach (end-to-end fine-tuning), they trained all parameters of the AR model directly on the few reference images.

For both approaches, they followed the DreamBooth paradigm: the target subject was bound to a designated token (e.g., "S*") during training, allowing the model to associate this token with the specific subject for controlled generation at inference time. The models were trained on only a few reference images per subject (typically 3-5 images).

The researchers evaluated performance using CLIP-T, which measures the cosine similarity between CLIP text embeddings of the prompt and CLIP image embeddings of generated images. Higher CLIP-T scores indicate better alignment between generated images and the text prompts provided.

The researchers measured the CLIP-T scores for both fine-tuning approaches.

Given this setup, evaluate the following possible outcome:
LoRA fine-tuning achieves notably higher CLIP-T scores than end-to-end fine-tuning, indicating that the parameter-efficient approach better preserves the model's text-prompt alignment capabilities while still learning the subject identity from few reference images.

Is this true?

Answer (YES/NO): NO